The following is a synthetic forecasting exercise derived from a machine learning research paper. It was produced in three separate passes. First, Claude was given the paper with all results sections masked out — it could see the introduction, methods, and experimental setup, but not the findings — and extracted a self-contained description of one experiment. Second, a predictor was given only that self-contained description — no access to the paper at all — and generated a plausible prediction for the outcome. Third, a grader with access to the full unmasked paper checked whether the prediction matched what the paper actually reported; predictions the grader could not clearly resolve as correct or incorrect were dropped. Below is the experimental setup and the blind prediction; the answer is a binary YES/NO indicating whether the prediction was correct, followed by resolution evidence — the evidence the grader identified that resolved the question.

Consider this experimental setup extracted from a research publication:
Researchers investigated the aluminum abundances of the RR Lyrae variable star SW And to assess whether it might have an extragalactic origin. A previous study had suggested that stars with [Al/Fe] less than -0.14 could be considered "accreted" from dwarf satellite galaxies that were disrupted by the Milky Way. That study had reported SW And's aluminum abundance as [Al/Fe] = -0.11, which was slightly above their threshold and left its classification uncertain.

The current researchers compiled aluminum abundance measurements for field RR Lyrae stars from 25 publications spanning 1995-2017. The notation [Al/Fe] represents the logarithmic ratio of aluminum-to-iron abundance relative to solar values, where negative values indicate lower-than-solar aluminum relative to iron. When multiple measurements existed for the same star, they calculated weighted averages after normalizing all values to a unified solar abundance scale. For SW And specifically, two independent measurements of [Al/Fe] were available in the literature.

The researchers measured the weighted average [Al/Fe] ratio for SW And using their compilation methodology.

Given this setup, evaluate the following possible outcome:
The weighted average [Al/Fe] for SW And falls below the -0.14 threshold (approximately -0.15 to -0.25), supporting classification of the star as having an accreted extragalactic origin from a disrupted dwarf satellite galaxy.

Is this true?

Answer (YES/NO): NO